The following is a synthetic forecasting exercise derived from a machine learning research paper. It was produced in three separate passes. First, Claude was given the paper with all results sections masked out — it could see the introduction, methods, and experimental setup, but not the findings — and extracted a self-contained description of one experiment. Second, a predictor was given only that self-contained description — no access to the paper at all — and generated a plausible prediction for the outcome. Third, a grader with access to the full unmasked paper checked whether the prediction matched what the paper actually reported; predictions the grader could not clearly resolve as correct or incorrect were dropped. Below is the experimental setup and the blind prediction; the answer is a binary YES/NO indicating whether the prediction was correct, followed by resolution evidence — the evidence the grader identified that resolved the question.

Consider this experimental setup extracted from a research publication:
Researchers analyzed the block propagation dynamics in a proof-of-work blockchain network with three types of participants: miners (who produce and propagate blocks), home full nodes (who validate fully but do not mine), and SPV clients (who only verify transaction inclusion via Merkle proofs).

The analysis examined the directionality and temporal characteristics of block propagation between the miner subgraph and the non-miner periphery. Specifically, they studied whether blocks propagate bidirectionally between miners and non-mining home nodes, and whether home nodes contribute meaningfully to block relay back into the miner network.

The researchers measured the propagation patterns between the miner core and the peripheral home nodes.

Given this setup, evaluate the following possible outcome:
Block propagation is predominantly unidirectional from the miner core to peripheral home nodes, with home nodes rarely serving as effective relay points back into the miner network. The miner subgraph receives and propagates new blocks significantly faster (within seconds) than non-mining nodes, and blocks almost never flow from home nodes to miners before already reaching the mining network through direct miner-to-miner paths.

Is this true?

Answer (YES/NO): YES